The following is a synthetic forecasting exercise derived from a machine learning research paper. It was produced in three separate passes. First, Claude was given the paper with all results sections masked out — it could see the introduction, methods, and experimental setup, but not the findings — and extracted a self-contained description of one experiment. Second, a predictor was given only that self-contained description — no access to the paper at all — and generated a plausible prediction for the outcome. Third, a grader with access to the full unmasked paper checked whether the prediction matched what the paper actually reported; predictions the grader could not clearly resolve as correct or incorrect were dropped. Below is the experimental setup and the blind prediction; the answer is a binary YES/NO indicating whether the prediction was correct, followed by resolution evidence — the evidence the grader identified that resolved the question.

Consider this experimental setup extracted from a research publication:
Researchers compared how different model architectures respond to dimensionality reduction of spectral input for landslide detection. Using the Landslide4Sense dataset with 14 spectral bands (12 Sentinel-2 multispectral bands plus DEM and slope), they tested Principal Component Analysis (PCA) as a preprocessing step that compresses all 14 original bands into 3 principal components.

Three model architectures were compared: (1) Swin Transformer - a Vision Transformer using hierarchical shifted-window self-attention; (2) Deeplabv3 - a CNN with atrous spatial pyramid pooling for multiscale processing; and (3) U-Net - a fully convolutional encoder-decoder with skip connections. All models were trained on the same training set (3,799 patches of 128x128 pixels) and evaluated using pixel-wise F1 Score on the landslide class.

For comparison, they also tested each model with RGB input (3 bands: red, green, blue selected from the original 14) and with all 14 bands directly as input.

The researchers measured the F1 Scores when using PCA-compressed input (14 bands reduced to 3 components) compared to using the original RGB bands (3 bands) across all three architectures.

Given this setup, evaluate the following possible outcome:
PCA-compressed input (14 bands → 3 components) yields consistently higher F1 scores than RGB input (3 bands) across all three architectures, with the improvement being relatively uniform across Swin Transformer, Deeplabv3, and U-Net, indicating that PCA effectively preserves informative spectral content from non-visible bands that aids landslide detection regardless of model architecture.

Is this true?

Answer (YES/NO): NO